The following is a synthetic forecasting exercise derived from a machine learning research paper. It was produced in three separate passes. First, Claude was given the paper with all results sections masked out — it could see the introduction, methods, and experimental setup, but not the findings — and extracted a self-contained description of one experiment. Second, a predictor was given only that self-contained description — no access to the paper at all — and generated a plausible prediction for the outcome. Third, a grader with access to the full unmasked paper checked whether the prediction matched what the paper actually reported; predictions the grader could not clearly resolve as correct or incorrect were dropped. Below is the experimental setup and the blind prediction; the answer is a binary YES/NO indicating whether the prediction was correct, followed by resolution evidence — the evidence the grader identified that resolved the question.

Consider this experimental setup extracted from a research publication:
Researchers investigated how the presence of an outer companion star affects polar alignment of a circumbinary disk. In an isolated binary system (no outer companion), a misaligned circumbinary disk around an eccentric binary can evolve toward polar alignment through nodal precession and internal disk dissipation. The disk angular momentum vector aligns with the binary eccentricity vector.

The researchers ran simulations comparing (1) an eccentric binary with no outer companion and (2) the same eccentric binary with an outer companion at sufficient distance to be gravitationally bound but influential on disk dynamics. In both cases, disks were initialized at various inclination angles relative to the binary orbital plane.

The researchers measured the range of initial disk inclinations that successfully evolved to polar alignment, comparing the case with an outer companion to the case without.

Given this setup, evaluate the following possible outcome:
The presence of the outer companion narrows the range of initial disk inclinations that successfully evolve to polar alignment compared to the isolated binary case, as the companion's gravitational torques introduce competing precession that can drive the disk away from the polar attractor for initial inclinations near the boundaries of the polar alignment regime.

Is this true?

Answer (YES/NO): YES